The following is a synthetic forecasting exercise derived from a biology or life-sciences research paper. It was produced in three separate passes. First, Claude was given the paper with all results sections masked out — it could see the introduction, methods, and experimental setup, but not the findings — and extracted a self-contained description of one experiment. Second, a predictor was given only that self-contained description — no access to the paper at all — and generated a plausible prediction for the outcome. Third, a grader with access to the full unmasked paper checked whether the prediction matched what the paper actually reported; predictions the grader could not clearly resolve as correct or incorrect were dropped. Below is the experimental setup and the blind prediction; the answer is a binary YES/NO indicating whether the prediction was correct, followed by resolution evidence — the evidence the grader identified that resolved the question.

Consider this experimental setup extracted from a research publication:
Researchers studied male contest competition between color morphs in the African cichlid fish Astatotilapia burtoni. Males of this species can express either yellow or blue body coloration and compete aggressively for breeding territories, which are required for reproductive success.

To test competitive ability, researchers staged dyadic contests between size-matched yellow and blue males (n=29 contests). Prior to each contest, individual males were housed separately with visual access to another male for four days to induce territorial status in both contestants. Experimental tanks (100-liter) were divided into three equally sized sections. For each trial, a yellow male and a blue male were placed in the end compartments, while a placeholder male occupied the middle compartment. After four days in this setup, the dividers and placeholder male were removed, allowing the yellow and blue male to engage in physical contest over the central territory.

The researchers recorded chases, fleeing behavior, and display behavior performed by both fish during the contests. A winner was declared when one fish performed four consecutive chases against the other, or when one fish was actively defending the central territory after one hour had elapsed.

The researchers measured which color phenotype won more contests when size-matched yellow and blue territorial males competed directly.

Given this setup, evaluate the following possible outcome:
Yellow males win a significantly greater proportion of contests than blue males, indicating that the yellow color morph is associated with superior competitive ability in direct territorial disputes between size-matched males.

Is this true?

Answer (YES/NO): YES